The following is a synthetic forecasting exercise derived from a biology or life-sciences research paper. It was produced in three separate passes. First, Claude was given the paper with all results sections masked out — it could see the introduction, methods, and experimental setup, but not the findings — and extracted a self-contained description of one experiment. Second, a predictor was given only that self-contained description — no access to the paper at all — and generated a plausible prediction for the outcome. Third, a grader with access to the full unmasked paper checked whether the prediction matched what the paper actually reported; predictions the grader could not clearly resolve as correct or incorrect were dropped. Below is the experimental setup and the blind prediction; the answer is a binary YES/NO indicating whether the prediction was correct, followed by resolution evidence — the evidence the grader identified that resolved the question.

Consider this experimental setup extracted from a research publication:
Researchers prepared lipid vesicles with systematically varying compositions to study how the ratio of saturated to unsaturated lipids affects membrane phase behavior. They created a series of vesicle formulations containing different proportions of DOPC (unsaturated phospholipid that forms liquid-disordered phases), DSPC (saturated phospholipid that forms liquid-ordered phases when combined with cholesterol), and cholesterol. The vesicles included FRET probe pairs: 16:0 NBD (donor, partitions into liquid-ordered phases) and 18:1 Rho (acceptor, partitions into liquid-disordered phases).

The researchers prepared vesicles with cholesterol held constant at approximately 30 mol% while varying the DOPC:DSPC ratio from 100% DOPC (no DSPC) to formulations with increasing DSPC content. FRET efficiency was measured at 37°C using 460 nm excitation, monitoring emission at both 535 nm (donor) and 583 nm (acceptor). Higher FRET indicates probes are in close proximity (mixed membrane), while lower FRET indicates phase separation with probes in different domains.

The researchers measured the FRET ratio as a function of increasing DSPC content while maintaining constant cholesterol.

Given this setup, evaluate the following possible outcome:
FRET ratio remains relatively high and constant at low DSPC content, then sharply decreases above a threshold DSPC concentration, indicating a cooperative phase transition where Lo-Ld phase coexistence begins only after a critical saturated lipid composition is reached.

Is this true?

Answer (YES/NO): NO